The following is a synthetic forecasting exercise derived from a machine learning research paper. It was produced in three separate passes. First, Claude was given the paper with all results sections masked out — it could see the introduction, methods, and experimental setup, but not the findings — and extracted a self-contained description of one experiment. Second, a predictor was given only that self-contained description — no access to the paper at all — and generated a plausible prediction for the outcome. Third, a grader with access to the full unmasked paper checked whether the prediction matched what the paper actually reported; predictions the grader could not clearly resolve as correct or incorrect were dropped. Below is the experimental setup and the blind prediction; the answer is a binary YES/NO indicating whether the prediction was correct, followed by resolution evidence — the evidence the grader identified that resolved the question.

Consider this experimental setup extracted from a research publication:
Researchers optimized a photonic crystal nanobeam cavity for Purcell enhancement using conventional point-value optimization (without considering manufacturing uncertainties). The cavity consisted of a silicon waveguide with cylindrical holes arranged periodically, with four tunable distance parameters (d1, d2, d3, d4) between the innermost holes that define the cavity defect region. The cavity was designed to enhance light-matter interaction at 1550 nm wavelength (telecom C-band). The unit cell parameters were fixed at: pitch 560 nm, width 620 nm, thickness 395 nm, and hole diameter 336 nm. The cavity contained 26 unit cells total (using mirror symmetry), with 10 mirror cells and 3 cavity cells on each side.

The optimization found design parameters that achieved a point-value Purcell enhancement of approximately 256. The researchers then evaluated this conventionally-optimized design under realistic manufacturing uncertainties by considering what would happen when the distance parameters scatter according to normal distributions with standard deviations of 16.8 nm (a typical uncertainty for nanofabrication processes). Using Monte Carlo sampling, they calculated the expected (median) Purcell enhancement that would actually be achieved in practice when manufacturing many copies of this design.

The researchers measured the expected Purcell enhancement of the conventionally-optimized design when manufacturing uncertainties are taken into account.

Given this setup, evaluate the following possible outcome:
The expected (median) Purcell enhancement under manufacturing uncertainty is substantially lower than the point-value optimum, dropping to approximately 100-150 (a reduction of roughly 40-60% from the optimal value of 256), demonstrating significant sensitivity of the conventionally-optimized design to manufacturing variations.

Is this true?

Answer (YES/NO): NO